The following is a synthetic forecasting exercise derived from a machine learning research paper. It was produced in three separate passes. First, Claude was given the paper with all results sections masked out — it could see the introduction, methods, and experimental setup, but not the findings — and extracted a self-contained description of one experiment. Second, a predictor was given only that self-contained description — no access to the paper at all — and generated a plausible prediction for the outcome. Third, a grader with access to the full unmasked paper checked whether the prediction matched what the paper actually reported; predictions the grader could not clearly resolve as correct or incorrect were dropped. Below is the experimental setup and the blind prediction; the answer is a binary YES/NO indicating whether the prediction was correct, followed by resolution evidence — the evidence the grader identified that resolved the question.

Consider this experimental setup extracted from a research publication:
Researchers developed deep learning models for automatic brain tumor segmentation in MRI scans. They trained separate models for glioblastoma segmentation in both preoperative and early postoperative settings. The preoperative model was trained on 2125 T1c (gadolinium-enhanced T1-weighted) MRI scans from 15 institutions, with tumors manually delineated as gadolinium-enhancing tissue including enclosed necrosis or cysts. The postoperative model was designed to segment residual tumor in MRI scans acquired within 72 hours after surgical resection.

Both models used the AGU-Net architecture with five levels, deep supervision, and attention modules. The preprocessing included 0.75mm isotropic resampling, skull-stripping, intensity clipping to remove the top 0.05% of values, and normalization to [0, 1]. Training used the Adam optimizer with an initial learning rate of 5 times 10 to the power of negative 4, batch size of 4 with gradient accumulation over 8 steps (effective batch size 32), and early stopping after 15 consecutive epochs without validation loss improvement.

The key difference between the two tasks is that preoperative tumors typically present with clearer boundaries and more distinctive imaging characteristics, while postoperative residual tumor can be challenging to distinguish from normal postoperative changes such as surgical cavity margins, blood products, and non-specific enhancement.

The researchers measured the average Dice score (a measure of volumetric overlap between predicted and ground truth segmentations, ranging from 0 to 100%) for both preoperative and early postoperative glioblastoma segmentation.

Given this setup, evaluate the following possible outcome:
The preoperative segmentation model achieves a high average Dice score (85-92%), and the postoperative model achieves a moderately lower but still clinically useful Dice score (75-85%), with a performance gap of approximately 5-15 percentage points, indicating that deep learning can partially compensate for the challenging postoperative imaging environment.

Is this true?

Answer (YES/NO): NO